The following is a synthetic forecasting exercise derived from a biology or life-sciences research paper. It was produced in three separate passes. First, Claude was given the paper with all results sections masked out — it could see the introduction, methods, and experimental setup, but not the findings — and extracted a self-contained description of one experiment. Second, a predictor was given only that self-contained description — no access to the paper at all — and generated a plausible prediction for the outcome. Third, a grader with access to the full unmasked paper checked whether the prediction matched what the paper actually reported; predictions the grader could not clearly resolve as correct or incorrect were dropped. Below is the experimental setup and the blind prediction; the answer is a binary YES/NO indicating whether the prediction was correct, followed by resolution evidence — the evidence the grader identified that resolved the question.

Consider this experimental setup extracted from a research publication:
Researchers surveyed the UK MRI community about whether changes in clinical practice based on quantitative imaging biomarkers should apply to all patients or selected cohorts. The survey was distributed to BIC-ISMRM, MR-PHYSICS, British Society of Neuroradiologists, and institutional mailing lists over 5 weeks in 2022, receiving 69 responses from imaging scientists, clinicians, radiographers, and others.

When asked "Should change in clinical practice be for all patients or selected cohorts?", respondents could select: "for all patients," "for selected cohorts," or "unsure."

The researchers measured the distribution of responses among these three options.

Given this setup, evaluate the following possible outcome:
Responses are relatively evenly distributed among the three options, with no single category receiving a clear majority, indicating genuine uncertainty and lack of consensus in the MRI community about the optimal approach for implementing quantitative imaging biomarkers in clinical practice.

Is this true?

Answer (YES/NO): NO